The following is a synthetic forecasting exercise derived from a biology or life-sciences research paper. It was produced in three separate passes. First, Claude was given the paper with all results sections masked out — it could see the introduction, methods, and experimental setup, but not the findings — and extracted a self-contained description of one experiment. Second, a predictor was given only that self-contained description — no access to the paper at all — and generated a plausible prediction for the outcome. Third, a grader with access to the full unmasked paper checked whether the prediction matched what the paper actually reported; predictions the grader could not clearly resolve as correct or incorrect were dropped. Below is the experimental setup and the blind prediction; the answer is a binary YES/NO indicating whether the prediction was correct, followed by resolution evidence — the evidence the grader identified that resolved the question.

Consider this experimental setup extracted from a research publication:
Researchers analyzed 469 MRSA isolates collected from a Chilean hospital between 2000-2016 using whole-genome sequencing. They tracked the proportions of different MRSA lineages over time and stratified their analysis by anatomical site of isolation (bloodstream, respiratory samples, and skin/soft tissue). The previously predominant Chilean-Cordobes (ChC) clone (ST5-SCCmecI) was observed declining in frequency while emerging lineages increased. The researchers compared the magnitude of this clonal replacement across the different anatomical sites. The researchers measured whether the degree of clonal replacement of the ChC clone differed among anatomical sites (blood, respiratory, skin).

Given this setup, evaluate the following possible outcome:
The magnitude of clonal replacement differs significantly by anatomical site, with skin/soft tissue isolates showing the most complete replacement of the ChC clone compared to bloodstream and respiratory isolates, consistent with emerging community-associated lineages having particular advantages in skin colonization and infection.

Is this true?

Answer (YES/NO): NO